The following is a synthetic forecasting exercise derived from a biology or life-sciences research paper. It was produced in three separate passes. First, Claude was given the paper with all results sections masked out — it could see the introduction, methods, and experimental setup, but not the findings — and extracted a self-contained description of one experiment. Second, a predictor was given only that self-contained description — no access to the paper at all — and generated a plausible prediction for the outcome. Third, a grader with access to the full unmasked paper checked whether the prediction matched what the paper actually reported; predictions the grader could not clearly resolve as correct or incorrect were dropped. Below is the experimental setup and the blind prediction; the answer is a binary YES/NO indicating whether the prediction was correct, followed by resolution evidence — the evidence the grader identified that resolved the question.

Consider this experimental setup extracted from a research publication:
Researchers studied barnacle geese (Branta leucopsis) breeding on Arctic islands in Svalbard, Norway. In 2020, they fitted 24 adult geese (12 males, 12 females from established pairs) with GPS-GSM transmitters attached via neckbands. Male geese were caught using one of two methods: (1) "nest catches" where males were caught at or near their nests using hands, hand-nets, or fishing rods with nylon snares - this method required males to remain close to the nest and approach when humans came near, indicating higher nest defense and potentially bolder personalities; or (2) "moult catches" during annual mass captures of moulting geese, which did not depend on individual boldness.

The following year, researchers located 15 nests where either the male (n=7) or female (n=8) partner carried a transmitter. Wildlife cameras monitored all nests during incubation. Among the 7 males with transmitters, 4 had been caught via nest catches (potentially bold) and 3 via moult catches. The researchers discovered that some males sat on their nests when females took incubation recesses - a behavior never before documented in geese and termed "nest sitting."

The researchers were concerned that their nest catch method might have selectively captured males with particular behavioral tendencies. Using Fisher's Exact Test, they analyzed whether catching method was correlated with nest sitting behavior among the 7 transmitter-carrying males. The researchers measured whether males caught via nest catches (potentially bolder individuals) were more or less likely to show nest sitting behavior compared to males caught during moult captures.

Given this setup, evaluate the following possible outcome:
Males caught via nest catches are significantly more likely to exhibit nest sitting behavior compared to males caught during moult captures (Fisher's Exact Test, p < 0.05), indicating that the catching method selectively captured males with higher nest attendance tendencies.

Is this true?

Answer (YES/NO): NO